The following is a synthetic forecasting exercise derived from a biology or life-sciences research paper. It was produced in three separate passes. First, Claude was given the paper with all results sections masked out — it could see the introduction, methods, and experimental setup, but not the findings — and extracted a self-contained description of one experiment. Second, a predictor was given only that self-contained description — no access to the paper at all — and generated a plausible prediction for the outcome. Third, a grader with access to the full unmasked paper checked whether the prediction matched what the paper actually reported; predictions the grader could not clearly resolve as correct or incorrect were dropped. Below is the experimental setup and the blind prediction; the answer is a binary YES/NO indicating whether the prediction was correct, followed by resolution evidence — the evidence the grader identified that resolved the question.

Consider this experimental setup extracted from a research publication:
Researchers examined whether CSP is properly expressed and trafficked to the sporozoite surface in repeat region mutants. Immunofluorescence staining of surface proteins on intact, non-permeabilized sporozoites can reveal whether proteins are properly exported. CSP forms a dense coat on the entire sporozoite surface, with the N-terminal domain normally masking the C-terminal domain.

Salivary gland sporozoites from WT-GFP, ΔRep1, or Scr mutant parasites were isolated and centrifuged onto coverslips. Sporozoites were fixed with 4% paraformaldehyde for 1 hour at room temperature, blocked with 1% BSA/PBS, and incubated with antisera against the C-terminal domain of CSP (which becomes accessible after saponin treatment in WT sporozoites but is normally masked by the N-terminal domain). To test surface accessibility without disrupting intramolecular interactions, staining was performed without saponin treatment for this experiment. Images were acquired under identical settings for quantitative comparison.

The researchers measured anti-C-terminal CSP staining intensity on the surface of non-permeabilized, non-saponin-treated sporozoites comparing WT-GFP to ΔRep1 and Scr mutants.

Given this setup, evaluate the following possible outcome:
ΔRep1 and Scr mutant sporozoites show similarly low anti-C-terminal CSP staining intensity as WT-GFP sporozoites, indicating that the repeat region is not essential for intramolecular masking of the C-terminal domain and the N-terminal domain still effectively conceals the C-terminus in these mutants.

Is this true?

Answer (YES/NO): YES